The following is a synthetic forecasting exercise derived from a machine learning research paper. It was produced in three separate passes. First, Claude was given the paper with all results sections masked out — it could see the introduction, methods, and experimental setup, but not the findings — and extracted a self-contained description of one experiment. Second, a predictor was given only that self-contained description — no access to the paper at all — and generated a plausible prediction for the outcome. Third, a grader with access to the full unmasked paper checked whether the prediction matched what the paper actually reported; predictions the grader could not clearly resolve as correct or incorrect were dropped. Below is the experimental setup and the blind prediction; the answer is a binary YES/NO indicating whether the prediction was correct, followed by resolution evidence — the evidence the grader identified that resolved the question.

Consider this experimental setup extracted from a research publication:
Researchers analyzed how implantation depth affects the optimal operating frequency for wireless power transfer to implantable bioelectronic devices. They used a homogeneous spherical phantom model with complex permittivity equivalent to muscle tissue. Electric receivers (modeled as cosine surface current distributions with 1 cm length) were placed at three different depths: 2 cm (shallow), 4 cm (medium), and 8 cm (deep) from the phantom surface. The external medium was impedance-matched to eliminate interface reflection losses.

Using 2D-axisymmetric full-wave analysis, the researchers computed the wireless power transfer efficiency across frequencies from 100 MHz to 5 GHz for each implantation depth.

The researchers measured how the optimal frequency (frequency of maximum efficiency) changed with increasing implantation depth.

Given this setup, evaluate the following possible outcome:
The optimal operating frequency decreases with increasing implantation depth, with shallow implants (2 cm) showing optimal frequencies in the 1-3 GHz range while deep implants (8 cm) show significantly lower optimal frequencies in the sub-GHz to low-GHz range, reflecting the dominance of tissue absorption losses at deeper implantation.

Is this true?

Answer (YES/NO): NO